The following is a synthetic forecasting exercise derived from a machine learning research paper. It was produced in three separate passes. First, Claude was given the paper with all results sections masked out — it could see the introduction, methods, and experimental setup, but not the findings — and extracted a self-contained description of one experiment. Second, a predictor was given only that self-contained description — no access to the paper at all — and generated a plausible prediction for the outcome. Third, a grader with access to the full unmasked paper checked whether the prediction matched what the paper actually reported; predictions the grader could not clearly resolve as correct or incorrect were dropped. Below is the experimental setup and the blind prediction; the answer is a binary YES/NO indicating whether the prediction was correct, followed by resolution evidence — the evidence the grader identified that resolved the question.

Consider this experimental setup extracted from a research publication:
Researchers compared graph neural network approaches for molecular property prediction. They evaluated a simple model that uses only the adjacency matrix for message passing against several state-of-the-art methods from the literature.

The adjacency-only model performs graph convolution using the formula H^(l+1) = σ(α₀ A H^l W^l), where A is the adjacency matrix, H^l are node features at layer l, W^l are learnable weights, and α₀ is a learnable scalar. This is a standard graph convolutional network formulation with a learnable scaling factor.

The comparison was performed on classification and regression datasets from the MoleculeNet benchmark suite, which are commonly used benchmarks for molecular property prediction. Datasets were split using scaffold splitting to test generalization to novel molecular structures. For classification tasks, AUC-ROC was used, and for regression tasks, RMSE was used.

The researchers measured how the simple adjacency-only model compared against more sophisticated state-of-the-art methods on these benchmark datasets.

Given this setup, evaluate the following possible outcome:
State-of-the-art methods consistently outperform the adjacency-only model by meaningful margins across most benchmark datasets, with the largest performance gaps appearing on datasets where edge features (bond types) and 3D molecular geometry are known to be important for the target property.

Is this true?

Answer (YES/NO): NO